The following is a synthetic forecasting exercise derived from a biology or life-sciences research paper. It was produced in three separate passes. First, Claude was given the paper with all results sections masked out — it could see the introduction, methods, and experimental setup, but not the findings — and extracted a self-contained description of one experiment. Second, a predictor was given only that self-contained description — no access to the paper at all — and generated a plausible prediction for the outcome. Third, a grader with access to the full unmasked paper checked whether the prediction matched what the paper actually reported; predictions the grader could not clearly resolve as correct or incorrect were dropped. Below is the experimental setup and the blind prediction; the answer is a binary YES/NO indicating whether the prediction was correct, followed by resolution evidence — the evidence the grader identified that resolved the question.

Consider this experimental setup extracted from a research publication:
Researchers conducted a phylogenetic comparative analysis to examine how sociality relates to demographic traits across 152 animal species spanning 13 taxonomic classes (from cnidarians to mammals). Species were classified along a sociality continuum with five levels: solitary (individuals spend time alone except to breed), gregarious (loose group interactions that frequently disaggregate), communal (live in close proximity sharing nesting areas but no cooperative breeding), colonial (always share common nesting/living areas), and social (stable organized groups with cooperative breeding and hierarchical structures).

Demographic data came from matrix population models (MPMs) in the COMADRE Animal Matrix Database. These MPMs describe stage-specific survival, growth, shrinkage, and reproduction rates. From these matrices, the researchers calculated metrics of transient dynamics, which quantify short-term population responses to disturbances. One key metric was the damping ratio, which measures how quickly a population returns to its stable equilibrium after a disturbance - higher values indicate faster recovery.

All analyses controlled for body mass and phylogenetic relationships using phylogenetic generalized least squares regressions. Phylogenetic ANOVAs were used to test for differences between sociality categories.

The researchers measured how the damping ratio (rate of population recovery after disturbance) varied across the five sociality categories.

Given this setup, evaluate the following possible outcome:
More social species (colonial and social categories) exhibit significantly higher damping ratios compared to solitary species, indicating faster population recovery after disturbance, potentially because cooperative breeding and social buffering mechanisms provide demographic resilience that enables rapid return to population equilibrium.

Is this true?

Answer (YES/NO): NO